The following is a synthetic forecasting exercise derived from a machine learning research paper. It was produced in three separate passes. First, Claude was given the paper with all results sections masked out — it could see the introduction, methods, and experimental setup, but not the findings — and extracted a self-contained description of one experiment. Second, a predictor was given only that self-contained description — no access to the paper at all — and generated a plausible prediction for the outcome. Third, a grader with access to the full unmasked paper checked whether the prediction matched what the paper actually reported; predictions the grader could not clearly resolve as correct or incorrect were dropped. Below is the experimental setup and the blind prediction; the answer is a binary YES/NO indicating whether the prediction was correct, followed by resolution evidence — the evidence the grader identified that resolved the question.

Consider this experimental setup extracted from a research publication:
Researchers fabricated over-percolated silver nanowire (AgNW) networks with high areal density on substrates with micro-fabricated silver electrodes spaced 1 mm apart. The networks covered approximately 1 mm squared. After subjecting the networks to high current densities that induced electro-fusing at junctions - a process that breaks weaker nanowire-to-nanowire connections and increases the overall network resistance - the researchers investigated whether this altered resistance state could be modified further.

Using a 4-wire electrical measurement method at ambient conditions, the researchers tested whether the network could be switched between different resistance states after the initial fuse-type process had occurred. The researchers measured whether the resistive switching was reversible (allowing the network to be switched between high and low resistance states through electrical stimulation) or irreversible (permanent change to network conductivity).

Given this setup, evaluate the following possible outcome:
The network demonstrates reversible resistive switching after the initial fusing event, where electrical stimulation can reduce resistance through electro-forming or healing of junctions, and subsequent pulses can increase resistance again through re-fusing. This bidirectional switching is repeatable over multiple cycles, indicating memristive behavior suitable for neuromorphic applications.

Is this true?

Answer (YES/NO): YES